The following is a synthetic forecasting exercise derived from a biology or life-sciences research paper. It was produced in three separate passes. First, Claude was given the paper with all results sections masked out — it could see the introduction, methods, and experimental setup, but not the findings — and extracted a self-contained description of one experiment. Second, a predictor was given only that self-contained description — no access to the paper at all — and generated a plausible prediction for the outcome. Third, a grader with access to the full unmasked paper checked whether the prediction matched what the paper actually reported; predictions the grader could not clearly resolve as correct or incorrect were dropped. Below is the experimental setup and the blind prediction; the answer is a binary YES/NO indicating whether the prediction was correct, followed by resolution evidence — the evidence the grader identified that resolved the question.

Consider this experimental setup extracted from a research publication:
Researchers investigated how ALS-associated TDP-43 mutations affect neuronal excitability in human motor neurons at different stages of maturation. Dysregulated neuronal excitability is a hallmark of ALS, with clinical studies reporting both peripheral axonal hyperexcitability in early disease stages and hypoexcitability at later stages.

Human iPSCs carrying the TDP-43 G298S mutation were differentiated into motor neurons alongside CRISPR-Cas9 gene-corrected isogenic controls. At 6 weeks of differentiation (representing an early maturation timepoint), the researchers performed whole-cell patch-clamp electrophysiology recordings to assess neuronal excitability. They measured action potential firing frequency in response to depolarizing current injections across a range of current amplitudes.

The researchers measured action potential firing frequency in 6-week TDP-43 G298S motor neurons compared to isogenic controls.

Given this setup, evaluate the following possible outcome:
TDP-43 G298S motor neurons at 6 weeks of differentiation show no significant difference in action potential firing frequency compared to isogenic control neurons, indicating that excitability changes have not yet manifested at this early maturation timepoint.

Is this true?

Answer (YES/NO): NO